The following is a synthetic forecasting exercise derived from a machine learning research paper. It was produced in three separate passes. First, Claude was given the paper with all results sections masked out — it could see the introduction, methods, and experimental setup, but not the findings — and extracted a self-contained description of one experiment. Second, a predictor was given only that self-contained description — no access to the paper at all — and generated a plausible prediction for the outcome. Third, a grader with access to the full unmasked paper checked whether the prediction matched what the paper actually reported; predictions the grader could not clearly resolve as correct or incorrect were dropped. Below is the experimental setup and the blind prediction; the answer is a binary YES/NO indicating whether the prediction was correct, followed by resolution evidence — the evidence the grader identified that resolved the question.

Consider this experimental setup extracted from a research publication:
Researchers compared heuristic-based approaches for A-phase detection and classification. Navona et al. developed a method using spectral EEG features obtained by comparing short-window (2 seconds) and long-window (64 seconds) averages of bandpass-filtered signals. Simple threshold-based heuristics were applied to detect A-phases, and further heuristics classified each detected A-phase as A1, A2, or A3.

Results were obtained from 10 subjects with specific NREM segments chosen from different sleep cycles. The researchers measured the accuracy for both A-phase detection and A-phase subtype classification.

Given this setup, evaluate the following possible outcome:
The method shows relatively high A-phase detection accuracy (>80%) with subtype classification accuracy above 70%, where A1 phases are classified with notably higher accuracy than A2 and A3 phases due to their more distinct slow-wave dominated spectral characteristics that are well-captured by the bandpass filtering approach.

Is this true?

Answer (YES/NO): NO